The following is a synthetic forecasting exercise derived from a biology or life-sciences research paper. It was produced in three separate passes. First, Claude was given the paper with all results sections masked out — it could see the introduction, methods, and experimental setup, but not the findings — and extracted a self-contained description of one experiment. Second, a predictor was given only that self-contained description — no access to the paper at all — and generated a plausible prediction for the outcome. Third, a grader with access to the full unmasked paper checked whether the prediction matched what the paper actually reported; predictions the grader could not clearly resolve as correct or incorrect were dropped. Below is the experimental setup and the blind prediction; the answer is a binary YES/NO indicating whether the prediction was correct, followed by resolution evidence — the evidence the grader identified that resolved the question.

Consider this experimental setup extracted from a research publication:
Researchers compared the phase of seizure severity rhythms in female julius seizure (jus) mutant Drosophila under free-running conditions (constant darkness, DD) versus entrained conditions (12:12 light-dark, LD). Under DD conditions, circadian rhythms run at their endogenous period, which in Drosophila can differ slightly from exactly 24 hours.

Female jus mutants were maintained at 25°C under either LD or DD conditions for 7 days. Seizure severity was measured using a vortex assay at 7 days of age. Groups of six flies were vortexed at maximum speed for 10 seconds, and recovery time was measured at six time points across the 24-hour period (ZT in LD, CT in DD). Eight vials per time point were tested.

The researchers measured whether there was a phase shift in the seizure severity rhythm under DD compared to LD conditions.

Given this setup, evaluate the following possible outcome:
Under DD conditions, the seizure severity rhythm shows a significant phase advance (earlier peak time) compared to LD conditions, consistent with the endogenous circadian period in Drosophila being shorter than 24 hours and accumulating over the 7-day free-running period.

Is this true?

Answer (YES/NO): NO